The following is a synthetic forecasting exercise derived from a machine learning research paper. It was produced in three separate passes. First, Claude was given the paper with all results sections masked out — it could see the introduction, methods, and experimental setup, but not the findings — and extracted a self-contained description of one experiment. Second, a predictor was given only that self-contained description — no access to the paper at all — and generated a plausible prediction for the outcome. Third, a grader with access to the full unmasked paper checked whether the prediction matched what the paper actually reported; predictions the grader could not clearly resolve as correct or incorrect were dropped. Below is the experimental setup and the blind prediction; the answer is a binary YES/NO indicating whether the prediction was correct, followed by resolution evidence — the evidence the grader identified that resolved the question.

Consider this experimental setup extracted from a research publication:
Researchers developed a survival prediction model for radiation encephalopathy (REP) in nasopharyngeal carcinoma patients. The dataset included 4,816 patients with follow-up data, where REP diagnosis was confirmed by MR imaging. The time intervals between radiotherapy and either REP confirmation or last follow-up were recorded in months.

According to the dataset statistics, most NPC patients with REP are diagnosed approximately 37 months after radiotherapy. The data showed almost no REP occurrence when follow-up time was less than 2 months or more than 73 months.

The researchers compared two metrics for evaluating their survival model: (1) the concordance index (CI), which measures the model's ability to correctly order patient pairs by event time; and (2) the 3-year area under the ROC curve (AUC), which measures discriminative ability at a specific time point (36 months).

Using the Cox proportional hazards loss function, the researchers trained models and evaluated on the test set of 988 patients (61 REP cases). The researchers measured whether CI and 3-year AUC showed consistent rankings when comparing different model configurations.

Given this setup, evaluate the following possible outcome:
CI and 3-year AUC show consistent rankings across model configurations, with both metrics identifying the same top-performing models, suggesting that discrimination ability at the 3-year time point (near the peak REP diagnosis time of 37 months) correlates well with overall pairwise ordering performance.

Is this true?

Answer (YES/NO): YES